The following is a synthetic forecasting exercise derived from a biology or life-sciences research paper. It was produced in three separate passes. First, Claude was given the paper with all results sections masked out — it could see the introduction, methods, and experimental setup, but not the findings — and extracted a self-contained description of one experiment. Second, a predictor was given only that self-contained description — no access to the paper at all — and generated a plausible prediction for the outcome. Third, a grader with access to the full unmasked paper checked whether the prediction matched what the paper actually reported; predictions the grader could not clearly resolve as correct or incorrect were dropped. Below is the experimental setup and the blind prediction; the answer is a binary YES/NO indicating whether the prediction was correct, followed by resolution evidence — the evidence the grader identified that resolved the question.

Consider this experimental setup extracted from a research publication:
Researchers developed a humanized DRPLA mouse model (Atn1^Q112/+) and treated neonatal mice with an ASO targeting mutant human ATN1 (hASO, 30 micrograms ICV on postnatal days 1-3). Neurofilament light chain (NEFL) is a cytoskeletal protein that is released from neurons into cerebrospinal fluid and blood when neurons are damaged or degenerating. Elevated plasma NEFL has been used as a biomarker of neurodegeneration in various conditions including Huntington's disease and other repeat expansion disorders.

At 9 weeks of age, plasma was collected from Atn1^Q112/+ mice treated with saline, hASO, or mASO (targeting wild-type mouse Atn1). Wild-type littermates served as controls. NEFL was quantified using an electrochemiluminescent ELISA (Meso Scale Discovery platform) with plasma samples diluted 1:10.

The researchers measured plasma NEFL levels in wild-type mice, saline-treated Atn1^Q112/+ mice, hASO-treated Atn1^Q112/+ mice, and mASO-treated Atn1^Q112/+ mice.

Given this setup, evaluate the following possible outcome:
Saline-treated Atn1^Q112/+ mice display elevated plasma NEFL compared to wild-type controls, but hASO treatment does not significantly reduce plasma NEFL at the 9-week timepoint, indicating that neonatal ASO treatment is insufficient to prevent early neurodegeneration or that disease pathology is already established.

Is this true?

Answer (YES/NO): NO